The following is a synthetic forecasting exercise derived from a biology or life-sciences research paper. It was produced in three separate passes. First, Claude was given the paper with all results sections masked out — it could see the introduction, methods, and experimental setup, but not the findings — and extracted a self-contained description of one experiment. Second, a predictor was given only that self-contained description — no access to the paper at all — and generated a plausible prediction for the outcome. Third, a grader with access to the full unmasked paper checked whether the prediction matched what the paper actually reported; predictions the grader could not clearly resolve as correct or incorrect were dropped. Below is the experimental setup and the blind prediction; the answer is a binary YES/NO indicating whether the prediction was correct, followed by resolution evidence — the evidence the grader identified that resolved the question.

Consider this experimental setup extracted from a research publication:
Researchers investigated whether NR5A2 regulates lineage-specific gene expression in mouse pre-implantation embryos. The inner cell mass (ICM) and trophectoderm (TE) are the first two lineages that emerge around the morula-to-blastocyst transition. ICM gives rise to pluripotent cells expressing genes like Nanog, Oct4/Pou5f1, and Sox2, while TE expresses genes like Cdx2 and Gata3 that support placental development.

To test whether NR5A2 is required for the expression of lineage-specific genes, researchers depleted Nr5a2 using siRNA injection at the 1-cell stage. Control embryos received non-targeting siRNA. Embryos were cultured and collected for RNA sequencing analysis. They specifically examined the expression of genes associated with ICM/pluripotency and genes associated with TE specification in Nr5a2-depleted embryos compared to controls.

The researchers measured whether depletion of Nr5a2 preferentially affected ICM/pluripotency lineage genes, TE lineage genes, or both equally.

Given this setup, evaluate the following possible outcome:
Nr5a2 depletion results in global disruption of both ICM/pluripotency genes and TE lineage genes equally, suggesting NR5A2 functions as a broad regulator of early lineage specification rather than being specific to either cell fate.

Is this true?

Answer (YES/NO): NO